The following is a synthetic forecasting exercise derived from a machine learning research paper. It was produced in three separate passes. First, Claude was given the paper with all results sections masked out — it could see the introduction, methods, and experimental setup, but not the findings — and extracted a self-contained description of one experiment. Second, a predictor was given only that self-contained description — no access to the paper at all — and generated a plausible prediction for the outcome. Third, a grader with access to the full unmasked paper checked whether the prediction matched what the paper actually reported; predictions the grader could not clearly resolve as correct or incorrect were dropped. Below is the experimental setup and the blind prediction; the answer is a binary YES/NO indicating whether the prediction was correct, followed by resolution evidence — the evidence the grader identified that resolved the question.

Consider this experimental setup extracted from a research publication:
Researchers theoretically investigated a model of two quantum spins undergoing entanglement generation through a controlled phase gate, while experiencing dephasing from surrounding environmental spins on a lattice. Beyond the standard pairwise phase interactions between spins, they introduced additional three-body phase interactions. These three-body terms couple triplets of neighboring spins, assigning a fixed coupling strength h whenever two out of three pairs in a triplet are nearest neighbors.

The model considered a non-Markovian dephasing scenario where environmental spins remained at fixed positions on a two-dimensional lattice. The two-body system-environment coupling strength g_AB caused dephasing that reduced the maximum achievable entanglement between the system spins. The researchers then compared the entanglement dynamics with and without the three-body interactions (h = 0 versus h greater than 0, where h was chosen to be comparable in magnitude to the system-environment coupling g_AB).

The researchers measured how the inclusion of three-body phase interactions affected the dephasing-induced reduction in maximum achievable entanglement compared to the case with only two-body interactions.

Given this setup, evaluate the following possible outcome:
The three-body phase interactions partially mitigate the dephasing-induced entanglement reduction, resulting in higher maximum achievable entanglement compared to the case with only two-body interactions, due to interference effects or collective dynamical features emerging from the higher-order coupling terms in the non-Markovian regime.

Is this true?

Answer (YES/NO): YES